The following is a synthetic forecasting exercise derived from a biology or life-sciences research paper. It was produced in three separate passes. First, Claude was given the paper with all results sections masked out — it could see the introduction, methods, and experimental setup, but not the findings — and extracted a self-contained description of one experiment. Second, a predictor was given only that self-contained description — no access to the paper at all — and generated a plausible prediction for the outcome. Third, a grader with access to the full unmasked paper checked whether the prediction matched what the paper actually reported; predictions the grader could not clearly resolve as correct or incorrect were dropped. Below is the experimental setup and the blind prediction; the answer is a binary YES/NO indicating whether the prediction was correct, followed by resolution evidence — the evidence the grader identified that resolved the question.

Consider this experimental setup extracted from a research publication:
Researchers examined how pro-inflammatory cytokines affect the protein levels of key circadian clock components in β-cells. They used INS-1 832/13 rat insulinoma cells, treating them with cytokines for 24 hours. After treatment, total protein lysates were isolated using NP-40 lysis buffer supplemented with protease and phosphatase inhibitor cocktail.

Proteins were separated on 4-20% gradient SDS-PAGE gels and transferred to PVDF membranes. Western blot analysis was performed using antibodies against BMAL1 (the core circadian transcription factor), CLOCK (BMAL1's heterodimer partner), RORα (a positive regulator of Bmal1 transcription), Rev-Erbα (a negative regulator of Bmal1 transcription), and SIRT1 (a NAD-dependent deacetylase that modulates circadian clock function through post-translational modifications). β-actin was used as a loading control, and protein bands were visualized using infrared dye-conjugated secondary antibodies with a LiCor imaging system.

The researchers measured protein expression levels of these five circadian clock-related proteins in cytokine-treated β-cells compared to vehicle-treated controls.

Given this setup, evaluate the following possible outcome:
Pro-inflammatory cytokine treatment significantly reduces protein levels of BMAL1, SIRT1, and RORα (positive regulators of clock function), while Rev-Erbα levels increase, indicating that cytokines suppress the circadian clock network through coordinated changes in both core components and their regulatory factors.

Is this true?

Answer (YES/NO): YES